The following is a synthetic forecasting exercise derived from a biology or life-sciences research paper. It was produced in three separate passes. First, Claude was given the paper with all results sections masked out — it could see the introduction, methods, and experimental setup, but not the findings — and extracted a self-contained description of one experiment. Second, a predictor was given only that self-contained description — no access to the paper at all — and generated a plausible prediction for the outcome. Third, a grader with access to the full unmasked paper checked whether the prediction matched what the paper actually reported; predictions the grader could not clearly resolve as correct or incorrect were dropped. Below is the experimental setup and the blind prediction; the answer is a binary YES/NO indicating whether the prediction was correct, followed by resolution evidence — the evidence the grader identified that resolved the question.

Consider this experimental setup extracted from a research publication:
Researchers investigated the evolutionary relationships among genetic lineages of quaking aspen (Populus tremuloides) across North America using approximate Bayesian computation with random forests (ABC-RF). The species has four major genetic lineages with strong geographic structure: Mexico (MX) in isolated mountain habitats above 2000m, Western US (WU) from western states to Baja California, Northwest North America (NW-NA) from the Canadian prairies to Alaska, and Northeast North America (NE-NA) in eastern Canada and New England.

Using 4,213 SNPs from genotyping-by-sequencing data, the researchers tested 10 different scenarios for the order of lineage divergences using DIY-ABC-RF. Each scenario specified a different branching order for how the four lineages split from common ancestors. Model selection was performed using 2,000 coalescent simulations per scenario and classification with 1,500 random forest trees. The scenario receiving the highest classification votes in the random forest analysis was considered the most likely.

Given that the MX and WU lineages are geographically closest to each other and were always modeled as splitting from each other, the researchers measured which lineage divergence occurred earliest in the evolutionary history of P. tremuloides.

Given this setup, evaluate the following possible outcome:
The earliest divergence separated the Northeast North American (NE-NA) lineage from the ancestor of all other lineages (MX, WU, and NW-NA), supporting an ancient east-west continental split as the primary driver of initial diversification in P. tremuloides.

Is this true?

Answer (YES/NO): NO